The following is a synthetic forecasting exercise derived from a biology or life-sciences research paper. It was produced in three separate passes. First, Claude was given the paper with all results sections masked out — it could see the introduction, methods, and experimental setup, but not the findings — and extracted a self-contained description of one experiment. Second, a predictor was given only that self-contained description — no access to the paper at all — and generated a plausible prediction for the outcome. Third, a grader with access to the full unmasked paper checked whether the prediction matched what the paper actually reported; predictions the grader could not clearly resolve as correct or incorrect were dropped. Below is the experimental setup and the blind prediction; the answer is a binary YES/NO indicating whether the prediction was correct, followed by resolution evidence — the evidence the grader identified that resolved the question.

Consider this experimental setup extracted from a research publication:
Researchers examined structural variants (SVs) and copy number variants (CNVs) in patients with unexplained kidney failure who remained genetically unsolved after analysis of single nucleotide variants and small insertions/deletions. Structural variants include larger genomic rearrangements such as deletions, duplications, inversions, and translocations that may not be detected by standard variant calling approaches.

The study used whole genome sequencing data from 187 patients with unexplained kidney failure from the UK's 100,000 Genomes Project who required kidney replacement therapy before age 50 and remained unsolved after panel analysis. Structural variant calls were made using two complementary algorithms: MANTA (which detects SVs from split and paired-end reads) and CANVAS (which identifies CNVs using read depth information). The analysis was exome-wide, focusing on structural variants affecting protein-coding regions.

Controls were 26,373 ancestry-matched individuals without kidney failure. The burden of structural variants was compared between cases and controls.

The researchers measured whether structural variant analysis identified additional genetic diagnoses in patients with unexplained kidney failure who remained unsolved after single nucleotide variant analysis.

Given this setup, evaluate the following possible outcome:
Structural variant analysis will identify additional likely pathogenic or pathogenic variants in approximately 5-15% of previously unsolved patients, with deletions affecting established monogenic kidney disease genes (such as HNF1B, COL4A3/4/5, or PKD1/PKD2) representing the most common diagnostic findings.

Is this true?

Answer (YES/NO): NO